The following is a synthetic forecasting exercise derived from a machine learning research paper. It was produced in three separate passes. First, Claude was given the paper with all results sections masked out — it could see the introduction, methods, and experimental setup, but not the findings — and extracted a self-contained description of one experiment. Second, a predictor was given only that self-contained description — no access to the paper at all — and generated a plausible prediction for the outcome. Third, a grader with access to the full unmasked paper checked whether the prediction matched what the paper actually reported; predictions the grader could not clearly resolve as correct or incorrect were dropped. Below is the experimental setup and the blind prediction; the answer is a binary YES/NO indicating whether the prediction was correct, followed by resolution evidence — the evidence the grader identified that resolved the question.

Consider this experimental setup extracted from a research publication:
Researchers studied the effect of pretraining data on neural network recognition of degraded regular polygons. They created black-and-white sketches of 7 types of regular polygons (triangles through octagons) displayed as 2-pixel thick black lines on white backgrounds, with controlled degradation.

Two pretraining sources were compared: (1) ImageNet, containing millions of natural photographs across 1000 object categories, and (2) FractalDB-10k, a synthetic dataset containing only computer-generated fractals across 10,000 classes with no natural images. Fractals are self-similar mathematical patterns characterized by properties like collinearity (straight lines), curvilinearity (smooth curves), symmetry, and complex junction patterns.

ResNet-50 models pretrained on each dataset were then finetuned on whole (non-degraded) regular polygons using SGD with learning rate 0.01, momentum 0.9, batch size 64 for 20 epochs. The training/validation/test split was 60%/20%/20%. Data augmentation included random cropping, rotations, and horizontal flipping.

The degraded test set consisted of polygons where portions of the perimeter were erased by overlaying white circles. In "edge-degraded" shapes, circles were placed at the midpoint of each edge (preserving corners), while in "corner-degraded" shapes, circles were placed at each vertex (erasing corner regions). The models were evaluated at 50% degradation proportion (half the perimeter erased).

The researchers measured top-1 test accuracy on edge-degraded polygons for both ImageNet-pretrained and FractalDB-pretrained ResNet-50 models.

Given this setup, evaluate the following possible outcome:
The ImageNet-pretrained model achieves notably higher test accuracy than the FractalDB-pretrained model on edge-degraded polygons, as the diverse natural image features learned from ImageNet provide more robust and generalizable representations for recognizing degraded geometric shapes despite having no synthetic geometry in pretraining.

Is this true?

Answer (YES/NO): NO